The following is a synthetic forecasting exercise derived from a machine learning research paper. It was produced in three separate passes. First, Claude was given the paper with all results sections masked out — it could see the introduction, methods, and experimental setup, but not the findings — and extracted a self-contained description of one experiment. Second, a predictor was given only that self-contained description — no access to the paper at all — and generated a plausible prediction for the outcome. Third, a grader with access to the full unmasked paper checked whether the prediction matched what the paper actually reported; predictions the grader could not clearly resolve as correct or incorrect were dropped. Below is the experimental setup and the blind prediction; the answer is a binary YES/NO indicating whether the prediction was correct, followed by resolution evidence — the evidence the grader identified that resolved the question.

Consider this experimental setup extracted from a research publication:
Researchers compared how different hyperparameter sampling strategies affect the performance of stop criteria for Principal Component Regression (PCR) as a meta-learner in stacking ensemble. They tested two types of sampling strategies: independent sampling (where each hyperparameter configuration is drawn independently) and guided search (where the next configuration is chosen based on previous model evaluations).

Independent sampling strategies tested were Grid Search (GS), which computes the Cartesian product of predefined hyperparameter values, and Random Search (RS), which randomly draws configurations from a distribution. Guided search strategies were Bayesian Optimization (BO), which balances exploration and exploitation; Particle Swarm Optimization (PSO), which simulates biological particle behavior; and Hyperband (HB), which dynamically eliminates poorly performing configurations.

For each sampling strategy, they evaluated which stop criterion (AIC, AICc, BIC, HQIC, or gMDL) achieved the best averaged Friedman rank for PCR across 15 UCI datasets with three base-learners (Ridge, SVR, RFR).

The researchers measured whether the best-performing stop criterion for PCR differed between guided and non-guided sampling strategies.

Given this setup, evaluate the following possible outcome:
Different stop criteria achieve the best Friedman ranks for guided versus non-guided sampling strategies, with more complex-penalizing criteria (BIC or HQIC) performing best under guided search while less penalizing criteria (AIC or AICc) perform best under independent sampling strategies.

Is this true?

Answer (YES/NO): NO